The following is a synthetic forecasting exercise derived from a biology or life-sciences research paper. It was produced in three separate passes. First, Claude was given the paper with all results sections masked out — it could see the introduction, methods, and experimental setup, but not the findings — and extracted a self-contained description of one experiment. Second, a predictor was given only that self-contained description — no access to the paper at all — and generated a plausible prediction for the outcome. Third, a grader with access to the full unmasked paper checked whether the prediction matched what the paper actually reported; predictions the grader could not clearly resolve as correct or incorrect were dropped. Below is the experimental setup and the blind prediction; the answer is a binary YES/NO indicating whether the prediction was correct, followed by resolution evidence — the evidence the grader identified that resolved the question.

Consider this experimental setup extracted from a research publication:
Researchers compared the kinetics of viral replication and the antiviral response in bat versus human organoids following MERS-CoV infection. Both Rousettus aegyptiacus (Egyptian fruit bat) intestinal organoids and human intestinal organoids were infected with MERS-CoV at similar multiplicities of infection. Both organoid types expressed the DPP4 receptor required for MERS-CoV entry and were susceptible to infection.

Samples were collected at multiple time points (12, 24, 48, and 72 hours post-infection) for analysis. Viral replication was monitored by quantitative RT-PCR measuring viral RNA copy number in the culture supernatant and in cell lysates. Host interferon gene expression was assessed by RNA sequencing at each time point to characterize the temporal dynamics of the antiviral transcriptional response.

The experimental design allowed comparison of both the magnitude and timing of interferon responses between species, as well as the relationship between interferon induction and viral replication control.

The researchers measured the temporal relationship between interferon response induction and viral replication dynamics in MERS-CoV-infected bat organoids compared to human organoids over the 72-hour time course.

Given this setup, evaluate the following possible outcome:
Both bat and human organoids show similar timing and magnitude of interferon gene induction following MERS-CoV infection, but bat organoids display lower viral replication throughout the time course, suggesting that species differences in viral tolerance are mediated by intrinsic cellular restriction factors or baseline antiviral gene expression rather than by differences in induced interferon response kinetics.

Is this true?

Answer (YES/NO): NO